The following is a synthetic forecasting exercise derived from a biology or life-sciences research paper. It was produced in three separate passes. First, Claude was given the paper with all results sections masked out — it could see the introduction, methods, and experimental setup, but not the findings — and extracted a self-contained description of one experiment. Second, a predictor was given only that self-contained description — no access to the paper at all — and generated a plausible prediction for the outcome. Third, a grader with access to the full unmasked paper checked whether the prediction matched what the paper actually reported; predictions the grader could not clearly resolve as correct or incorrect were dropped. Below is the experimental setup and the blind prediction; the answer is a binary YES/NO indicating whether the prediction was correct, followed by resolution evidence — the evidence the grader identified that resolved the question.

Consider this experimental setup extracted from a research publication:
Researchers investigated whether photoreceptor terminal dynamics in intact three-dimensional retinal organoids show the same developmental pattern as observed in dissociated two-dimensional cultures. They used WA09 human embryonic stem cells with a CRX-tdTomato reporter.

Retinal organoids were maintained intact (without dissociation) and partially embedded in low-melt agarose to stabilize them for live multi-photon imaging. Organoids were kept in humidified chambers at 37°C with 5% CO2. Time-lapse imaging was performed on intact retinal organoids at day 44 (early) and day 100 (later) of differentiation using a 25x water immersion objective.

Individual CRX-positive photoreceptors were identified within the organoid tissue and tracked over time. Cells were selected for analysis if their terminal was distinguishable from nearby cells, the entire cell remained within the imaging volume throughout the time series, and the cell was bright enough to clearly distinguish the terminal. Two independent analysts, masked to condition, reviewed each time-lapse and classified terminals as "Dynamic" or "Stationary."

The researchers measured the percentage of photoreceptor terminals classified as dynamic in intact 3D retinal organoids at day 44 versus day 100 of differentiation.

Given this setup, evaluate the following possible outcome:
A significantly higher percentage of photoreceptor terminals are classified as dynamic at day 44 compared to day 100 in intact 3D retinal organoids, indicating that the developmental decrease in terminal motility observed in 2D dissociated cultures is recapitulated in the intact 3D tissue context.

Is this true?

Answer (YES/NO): YES